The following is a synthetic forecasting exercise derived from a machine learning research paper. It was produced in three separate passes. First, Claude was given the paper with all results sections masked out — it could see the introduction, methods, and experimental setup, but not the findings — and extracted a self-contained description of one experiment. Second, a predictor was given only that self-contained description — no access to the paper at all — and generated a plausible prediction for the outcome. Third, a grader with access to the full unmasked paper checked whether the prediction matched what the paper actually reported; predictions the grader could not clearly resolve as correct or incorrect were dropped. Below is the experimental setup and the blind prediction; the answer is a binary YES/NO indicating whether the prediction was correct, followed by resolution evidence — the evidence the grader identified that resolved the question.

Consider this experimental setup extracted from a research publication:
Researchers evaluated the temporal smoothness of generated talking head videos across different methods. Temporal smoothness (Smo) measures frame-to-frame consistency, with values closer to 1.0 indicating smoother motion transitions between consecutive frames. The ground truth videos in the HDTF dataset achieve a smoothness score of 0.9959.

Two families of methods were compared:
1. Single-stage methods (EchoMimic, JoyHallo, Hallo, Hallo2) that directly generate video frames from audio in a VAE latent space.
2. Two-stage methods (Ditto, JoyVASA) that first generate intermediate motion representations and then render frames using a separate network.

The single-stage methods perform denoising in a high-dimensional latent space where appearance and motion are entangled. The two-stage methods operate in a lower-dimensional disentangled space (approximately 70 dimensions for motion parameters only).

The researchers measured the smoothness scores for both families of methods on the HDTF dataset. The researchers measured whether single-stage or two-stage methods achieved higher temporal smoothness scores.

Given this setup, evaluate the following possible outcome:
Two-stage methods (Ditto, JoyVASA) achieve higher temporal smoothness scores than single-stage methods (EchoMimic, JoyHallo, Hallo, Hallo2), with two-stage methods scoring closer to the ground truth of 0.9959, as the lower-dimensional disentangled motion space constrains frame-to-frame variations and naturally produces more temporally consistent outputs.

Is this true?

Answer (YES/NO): NO